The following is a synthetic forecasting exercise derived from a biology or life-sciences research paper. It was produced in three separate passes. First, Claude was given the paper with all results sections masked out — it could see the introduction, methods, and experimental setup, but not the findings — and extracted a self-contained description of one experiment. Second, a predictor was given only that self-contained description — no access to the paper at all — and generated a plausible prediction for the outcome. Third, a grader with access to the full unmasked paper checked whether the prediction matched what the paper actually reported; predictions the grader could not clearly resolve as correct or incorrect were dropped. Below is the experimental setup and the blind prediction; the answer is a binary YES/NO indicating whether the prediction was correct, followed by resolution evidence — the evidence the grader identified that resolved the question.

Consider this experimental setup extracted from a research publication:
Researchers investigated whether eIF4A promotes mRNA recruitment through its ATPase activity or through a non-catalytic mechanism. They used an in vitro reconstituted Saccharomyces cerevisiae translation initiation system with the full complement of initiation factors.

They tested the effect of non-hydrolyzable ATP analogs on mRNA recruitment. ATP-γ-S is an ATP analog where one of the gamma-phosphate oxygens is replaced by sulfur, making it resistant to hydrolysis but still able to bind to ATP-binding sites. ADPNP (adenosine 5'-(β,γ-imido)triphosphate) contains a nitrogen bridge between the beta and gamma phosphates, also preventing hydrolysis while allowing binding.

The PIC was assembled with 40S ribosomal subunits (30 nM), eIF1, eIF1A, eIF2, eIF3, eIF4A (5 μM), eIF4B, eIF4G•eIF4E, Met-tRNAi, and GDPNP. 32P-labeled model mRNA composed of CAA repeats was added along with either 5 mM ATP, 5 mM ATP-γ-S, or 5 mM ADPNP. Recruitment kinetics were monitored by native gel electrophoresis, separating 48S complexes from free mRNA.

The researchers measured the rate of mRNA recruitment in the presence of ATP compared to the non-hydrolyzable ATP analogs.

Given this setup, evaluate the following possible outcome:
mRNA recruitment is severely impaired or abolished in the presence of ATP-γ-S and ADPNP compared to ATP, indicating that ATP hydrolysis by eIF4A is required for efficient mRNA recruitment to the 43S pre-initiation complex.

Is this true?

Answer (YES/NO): YES